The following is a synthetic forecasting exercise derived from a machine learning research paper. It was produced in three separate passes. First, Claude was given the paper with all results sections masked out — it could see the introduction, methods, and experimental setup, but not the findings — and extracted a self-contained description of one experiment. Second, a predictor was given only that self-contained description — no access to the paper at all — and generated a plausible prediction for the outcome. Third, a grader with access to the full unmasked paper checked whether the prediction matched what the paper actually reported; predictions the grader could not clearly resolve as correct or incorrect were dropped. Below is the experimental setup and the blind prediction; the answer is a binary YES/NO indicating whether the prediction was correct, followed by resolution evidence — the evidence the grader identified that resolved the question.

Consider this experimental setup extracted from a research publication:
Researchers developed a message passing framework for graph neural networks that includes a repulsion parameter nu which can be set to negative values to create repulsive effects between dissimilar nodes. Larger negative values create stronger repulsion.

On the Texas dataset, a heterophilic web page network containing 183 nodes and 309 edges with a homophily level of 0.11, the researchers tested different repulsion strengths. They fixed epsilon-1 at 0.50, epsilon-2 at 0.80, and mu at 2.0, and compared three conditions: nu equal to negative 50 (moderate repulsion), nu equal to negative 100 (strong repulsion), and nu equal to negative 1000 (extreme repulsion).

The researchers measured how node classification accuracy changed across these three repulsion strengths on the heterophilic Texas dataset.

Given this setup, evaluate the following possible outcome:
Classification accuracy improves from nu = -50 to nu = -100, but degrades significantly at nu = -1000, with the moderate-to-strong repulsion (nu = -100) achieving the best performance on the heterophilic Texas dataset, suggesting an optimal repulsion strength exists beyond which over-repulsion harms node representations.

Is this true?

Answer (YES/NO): NO